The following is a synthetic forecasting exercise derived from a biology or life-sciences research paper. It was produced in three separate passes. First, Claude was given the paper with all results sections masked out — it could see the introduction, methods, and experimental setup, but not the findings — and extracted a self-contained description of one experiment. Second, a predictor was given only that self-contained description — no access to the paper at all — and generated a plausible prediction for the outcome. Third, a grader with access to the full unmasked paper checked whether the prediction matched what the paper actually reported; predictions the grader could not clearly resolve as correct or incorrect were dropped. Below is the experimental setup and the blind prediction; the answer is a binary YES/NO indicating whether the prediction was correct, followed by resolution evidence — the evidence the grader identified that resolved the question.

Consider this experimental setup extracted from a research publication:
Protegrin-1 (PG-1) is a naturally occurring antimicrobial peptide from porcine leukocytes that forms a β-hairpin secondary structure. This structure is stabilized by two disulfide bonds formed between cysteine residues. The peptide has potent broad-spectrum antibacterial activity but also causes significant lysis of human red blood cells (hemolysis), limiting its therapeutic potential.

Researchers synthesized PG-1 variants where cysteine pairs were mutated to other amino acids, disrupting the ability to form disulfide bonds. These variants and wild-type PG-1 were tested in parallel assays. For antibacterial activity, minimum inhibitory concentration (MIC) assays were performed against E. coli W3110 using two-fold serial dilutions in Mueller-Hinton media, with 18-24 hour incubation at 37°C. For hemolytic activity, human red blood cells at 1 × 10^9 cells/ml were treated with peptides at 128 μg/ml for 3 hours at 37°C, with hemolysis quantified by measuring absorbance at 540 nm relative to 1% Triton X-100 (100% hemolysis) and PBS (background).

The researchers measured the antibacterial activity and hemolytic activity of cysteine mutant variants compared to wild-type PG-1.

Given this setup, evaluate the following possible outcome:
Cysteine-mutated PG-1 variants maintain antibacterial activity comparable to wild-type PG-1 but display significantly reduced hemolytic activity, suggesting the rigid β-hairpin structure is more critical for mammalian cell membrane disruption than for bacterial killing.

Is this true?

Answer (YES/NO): YES